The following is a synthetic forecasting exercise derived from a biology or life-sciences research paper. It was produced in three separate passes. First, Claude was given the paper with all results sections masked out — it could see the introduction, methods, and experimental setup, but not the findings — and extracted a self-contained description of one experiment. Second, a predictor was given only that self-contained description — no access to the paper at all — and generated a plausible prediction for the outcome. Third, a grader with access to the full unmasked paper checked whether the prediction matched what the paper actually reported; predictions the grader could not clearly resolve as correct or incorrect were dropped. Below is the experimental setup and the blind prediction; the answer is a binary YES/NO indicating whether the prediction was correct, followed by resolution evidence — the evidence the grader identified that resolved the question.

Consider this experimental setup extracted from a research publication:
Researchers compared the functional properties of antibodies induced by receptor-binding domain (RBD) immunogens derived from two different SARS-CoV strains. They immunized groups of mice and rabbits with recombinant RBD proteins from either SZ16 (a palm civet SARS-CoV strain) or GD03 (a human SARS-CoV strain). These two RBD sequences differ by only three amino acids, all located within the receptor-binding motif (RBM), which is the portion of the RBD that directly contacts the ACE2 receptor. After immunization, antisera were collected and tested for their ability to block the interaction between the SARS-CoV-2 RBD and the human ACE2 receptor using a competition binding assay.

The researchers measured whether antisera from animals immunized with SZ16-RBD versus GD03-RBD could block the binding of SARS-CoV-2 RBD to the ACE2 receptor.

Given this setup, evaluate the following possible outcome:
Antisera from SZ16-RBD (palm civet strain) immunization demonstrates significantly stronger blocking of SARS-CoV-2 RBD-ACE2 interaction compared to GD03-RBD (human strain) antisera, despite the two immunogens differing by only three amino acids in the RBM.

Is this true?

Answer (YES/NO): YES